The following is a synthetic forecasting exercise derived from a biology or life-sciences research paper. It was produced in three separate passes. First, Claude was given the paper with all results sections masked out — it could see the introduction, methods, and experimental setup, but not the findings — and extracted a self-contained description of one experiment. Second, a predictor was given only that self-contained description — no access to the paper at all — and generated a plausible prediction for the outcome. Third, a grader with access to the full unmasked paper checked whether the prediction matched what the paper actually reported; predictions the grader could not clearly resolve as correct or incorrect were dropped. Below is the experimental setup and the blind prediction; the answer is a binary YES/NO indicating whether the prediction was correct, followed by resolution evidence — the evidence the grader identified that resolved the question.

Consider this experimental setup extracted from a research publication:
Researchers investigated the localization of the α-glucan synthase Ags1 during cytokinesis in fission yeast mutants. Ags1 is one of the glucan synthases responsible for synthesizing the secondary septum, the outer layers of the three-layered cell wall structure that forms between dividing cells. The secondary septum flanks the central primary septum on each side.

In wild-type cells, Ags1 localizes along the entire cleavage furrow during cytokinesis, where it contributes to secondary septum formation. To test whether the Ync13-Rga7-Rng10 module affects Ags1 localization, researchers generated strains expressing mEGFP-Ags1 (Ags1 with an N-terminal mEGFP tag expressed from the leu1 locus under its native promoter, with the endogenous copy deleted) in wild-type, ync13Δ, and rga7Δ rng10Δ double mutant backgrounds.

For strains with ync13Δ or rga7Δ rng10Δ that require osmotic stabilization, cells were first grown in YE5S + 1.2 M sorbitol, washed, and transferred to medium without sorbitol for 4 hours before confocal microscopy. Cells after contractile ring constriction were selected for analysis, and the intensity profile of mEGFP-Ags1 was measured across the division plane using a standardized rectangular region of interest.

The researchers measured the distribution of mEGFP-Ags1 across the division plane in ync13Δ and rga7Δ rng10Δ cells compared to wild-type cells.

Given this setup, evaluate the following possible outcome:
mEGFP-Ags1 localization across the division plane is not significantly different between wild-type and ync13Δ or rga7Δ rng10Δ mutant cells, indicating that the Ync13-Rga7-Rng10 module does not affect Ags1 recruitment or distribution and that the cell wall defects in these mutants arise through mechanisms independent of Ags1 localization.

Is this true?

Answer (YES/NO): NO